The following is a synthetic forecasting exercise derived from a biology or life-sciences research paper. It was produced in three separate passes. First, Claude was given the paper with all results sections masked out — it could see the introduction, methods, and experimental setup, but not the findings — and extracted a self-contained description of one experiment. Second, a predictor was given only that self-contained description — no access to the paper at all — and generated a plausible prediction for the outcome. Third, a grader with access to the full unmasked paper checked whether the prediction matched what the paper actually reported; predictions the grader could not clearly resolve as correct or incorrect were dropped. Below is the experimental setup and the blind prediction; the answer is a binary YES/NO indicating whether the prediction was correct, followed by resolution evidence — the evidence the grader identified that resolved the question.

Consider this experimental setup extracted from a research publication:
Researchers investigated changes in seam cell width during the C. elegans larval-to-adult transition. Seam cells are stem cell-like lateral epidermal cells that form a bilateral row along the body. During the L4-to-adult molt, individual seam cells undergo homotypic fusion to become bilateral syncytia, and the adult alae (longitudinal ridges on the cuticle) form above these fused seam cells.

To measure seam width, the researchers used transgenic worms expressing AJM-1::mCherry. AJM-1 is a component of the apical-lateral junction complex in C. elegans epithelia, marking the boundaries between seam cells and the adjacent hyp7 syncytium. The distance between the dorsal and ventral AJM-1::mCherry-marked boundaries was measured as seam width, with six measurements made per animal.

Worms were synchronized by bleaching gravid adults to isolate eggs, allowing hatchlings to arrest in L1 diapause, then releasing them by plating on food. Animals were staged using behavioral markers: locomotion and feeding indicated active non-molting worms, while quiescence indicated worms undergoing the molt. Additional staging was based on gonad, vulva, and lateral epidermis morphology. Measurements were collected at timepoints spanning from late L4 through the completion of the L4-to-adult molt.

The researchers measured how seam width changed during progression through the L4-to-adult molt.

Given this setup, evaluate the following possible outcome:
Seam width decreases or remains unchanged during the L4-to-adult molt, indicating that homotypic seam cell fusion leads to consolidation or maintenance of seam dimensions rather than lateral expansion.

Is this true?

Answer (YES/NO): NO